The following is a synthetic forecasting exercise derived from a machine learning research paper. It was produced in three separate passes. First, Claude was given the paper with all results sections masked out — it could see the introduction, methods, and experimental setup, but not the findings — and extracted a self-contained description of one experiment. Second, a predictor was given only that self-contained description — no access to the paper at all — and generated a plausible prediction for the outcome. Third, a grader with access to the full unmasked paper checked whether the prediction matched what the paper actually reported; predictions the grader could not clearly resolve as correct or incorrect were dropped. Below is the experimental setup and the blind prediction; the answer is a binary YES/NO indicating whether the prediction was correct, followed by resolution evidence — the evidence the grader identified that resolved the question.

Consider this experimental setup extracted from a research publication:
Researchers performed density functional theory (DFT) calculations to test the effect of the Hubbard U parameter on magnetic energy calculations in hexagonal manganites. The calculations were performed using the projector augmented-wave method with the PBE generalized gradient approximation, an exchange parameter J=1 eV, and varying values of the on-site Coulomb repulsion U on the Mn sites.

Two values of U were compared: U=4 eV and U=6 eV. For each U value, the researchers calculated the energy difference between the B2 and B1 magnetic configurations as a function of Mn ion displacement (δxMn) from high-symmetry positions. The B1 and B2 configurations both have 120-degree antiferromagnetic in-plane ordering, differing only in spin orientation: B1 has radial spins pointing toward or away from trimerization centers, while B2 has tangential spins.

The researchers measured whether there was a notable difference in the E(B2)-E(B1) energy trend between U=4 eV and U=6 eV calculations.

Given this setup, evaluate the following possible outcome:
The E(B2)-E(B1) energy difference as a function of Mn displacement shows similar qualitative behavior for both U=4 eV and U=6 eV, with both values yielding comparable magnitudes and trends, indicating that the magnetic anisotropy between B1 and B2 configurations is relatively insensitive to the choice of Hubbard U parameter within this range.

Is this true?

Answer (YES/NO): YES